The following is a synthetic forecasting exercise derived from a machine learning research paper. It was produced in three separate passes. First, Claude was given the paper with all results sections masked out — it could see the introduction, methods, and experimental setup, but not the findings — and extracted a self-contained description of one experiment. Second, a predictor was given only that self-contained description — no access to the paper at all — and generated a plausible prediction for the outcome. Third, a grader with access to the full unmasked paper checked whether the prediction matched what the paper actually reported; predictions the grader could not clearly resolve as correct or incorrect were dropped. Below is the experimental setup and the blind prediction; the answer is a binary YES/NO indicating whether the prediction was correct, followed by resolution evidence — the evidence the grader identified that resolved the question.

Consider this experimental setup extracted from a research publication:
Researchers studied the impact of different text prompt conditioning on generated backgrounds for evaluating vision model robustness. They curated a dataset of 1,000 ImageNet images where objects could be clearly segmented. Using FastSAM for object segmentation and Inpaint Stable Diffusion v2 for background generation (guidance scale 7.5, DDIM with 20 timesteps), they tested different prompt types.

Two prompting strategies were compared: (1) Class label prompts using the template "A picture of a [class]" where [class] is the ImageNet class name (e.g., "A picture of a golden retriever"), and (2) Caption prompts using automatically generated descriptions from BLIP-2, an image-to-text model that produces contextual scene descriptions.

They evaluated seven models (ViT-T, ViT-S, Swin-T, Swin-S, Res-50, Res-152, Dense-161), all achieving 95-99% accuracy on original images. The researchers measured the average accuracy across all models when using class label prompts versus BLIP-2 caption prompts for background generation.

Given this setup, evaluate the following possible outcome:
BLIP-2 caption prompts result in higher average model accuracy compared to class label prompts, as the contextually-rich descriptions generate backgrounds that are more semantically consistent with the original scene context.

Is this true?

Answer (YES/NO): NO